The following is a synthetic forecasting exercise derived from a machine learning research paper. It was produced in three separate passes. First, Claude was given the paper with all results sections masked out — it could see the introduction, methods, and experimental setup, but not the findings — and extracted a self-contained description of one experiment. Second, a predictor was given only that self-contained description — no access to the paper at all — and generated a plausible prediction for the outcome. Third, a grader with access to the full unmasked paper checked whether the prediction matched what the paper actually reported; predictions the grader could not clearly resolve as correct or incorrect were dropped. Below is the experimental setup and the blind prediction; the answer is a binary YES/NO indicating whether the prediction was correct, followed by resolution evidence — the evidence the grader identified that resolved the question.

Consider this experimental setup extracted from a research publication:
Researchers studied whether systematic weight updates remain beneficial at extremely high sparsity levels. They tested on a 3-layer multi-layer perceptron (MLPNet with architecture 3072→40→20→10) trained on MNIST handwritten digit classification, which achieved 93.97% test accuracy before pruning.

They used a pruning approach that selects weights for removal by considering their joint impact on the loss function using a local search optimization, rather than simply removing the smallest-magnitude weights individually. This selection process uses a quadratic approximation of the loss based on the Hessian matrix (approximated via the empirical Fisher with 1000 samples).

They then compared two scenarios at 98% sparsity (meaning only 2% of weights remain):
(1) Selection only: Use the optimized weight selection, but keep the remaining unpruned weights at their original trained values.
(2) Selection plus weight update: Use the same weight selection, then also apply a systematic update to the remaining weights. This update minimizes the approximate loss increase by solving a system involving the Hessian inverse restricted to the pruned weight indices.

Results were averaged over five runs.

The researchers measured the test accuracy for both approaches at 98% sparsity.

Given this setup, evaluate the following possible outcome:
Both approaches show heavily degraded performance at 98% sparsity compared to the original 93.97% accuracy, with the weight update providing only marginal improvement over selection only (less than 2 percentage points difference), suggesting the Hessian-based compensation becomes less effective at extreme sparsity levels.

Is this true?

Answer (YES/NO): NO